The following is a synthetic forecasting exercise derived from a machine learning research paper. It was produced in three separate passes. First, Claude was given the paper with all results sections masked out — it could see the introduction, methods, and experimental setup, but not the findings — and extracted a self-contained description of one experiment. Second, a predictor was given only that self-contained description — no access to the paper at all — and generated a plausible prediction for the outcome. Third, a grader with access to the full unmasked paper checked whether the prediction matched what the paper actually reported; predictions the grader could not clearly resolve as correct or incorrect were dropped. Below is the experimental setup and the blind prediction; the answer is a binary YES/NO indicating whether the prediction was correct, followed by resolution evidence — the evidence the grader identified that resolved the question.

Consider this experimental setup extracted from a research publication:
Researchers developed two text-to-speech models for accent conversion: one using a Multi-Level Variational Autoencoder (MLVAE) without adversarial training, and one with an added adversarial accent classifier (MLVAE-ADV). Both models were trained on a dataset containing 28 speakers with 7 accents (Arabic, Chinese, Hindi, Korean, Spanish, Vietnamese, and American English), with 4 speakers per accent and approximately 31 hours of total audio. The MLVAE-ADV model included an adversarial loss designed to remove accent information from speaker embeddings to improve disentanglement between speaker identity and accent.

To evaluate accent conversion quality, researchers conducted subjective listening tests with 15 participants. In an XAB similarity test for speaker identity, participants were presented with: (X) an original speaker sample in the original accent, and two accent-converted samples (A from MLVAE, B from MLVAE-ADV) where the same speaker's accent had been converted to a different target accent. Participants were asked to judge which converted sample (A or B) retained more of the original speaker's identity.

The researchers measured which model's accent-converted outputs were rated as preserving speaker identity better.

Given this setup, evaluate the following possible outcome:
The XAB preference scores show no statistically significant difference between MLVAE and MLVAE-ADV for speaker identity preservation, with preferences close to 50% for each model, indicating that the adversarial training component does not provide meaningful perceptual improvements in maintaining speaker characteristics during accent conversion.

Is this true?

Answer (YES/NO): NO